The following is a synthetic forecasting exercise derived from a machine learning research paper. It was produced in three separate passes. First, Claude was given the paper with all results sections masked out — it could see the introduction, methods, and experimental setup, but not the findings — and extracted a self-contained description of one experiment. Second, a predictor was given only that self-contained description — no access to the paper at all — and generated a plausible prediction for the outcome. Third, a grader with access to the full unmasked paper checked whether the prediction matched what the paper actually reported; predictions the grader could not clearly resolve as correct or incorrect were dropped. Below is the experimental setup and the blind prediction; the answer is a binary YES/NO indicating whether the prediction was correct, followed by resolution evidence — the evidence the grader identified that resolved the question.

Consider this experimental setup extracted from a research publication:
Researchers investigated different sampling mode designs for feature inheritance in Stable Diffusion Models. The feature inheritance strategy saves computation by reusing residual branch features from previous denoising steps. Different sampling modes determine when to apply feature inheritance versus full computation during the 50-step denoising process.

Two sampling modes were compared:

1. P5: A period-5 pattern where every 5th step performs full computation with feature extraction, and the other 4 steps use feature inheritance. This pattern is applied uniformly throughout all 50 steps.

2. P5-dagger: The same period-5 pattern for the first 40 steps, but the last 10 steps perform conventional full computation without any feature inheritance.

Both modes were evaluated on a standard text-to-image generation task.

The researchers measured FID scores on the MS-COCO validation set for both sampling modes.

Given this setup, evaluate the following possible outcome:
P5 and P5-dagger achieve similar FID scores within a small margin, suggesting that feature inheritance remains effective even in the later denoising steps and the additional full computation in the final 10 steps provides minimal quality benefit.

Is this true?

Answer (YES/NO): NO